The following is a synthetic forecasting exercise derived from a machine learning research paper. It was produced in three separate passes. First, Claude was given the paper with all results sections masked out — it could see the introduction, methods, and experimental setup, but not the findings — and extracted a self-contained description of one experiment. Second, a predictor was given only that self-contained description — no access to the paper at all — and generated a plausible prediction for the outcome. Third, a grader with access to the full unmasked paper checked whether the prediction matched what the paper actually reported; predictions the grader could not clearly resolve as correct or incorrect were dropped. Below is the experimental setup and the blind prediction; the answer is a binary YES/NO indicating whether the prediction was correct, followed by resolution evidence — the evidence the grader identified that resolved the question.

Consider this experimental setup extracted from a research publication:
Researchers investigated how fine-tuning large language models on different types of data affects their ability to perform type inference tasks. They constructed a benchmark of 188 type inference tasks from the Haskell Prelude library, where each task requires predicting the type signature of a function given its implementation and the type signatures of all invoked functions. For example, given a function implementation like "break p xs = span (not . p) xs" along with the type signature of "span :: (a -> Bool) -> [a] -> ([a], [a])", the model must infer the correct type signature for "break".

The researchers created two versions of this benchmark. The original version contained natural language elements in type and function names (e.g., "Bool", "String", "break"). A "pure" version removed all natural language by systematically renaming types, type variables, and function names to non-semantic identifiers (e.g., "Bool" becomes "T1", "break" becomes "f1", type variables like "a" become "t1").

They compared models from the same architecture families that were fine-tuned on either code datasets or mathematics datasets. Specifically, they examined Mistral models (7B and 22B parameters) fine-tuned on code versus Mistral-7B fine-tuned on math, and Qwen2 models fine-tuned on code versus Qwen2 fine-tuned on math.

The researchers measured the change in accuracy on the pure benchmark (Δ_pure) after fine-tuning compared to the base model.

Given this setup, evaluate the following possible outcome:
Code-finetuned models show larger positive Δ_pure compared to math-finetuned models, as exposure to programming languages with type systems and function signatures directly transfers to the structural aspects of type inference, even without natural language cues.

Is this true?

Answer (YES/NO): NO